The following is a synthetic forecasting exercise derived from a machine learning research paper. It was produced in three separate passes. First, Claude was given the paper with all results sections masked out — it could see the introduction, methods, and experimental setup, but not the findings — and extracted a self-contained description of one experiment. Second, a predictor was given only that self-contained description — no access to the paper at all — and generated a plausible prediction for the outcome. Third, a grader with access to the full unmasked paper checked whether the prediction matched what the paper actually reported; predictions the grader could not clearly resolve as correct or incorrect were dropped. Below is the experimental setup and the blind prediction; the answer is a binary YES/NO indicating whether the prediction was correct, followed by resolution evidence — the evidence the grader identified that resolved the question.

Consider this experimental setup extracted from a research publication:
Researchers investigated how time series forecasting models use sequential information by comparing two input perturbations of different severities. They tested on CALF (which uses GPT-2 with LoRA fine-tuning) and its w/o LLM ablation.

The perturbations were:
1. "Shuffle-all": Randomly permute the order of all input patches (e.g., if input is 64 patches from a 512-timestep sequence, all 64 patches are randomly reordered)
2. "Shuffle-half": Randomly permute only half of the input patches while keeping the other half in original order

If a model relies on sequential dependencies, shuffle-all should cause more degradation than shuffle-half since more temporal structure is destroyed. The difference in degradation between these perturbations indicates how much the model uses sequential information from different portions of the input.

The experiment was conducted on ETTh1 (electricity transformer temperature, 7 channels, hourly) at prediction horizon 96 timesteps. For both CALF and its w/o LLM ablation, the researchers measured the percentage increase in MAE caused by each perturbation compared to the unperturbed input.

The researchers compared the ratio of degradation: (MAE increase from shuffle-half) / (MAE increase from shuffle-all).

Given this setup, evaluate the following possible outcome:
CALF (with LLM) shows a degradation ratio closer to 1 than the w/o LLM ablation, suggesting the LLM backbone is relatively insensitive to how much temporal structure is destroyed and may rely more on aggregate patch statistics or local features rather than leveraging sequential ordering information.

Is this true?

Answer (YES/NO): NO